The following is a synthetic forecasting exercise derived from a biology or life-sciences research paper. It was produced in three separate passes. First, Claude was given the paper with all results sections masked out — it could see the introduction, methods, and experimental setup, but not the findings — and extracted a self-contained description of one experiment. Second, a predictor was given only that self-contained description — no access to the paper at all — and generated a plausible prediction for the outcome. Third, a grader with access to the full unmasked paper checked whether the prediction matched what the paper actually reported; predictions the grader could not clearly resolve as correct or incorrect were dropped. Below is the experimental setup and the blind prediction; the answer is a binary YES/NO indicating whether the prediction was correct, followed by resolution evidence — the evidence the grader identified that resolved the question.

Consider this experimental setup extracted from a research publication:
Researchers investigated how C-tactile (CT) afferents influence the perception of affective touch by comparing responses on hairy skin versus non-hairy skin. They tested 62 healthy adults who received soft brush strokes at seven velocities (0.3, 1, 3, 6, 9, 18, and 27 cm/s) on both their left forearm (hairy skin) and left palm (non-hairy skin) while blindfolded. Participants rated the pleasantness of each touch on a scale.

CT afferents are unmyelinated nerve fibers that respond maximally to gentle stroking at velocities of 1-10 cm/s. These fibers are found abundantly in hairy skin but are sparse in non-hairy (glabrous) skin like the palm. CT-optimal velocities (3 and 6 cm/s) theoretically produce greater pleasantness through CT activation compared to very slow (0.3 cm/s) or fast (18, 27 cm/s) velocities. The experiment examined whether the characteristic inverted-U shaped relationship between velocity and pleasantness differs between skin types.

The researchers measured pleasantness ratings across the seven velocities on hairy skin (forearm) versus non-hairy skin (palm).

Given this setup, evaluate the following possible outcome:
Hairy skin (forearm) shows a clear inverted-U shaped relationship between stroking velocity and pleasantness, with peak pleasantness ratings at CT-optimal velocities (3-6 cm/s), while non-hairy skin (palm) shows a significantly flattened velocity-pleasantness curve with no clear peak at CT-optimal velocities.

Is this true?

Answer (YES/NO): NO